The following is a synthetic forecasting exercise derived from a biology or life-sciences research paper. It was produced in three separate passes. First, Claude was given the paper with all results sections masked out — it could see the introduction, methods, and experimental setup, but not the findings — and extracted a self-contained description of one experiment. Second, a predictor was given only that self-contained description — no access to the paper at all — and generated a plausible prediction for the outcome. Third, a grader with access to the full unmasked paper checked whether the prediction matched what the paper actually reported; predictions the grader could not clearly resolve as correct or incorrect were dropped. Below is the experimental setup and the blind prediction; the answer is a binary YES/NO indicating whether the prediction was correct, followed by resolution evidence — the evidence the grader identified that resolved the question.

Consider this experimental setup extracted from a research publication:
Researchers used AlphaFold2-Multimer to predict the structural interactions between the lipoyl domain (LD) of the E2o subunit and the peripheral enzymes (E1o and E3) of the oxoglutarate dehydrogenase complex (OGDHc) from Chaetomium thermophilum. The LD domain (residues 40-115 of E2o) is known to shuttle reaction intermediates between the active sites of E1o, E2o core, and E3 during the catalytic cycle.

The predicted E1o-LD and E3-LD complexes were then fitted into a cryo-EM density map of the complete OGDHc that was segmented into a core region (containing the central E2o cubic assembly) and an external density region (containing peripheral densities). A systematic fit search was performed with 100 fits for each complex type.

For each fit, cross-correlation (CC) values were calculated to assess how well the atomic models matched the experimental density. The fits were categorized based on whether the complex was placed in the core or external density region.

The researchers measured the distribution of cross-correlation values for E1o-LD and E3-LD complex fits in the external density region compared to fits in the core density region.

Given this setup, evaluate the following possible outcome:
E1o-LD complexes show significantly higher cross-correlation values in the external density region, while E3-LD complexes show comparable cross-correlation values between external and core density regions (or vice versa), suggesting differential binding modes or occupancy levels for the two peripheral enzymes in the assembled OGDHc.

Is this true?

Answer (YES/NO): NO